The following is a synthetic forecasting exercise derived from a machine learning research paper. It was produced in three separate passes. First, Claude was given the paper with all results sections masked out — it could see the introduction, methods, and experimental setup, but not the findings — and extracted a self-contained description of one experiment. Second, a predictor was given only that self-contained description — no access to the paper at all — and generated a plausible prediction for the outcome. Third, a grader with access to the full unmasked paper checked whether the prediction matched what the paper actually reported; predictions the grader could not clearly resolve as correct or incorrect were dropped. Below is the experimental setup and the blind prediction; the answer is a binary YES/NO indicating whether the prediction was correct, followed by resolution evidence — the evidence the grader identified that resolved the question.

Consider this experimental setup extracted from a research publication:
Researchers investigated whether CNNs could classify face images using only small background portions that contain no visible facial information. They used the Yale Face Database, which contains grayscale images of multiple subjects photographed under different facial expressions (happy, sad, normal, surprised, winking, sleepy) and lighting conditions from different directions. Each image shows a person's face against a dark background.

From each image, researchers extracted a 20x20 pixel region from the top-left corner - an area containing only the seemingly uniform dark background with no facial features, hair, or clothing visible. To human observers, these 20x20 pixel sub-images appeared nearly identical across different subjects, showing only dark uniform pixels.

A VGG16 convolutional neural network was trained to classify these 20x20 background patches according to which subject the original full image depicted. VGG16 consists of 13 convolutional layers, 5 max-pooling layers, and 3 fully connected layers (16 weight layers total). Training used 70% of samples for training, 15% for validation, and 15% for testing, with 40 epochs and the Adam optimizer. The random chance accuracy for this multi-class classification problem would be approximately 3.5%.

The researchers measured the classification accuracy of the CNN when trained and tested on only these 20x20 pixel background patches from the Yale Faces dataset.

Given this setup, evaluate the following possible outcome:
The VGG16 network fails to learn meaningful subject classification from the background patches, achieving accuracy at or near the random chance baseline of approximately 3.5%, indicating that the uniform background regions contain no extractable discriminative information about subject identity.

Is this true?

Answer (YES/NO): NO